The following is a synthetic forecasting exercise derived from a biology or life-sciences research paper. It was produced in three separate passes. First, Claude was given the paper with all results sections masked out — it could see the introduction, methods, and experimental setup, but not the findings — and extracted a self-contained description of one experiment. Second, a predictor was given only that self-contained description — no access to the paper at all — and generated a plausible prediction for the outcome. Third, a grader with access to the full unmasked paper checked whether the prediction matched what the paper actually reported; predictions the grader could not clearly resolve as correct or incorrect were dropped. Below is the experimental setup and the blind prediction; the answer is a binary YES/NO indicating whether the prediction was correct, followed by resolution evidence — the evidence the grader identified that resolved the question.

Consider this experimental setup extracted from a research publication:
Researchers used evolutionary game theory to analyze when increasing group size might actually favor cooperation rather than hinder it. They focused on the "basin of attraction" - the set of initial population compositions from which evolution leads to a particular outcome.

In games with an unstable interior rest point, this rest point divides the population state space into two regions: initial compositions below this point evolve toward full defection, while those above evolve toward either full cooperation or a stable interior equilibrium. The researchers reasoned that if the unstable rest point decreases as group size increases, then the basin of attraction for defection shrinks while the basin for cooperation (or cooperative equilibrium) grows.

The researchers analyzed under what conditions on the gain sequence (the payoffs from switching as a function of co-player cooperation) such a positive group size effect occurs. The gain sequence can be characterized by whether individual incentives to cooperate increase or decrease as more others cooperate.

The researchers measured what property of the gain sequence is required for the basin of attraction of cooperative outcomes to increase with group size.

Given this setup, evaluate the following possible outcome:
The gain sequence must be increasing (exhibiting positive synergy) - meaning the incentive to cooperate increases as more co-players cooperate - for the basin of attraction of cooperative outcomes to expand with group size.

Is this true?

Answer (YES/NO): NO